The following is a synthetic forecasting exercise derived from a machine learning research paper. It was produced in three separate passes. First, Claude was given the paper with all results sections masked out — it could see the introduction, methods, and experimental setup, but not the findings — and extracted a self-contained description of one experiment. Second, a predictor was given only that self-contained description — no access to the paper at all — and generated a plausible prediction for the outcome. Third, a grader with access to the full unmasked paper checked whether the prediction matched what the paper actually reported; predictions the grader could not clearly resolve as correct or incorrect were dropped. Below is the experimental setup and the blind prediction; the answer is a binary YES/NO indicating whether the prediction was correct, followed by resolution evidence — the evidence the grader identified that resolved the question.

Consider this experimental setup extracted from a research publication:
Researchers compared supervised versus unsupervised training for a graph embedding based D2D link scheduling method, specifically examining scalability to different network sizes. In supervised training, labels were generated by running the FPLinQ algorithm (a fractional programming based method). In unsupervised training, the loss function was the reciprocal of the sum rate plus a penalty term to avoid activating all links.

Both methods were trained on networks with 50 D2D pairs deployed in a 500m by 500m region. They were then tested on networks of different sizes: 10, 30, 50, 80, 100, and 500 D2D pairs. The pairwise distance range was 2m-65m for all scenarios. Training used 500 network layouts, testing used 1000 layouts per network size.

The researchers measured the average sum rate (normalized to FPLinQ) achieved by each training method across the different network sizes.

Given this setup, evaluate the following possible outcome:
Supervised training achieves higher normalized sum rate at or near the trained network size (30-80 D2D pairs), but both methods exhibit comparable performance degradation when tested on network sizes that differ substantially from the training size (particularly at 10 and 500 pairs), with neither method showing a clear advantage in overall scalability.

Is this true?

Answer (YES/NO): NO